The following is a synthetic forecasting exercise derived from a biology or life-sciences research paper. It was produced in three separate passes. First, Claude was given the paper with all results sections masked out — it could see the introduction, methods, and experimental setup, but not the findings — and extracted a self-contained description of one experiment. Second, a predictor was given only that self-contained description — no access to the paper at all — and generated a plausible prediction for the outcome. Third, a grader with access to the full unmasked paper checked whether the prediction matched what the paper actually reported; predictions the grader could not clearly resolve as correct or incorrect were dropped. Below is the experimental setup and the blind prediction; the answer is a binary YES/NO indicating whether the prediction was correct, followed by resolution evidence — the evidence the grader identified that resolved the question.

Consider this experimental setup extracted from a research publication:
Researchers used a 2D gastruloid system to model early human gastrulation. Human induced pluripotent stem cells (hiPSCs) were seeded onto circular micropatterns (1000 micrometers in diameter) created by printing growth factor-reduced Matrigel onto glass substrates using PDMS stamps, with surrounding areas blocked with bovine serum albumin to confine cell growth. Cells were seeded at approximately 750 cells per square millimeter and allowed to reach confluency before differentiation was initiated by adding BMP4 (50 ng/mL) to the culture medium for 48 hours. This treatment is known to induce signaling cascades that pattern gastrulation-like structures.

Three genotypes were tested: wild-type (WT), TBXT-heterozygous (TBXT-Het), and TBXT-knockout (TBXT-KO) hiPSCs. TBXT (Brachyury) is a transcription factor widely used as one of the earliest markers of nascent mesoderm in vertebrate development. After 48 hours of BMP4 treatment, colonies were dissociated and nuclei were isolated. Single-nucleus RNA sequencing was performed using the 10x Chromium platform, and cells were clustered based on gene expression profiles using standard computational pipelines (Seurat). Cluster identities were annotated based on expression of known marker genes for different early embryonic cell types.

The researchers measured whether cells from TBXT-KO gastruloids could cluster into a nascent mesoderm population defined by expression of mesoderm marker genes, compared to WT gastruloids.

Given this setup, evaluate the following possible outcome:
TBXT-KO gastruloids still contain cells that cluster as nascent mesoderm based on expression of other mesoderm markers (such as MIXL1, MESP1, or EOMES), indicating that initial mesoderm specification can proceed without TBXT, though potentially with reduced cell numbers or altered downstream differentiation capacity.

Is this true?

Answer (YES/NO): YES